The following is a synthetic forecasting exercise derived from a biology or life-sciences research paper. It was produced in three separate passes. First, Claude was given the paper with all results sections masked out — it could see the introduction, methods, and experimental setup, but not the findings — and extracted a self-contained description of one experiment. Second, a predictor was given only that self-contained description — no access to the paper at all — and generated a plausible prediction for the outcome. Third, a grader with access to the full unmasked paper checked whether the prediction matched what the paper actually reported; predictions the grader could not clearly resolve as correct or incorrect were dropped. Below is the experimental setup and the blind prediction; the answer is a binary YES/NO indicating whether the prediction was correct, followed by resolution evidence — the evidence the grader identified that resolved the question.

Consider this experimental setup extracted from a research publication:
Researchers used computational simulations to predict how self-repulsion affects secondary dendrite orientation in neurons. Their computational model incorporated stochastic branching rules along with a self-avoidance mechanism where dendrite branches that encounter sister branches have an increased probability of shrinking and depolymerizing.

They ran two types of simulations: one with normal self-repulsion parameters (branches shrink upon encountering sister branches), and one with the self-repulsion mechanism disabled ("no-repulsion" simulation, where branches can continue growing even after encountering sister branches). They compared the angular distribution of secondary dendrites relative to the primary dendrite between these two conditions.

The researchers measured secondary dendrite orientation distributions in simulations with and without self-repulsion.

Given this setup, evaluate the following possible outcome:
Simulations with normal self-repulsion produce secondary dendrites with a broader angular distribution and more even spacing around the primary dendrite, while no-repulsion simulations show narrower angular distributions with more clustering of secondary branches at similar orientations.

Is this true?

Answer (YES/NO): NO